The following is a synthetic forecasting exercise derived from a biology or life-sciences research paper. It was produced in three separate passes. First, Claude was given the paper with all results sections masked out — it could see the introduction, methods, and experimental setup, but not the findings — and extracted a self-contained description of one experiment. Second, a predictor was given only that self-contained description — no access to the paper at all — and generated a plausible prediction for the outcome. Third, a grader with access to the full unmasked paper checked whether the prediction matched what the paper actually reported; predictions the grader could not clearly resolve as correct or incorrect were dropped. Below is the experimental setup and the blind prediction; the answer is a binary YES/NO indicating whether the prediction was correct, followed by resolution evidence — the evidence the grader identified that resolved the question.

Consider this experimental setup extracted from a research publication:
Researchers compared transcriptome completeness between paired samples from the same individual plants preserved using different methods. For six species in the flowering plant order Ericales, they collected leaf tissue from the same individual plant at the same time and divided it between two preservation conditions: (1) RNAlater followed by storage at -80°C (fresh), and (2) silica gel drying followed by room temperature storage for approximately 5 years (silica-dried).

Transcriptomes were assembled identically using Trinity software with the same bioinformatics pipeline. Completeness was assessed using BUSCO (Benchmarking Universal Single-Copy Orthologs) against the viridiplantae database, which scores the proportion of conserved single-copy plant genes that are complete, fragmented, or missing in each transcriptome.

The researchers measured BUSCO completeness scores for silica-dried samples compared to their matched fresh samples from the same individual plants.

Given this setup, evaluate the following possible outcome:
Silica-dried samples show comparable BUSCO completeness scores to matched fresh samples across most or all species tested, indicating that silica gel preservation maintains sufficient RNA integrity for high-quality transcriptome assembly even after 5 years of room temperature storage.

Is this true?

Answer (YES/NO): NO